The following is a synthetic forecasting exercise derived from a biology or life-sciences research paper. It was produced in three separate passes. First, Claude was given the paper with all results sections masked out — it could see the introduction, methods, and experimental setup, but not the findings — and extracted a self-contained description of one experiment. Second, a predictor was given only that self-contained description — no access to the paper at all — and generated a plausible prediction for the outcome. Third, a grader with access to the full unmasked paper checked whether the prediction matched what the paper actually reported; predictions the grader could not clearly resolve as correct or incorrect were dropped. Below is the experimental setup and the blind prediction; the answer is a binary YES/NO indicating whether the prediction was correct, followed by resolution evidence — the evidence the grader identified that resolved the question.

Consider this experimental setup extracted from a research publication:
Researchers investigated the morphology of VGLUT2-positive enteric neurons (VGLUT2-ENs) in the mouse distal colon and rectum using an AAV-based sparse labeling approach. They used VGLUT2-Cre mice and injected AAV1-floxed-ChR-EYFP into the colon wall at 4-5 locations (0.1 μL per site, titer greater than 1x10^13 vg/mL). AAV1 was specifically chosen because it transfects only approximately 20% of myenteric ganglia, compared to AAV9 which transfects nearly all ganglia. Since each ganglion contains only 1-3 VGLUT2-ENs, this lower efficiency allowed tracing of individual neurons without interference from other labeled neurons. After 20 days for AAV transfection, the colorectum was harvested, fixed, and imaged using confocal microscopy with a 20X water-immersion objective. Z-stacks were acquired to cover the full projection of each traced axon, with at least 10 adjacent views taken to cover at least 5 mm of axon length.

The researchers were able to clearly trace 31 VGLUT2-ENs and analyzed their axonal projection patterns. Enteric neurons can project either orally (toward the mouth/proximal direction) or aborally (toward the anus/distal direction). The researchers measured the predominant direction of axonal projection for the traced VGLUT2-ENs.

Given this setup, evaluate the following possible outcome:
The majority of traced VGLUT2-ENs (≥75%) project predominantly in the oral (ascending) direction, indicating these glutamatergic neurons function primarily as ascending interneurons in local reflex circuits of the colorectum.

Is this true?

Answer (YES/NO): NO